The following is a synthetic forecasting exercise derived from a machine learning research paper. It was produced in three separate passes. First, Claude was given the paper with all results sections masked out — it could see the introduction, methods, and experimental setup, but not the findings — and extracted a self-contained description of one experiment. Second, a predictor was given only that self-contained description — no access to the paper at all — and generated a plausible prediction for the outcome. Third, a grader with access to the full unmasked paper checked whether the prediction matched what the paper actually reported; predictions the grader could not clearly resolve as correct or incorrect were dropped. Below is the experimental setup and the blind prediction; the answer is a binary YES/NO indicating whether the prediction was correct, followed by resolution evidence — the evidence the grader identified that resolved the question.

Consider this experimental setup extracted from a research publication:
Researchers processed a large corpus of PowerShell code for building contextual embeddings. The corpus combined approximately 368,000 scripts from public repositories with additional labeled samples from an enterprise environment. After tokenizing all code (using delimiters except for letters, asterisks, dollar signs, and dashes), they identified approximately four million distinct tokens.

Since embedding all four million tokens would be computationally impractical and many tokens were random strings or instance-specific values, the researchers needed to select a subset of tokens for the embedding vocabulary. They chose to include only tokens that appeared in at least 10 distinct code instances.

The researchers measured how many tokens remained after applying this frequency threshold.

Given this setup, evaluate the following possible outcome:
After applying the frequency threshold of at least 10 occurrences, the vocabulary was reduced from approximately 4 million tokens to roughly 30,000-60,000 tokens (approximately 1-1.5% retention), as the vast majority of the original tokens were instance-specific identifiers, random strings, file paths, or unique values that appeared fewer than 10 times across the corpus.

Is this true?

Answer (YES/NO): NO